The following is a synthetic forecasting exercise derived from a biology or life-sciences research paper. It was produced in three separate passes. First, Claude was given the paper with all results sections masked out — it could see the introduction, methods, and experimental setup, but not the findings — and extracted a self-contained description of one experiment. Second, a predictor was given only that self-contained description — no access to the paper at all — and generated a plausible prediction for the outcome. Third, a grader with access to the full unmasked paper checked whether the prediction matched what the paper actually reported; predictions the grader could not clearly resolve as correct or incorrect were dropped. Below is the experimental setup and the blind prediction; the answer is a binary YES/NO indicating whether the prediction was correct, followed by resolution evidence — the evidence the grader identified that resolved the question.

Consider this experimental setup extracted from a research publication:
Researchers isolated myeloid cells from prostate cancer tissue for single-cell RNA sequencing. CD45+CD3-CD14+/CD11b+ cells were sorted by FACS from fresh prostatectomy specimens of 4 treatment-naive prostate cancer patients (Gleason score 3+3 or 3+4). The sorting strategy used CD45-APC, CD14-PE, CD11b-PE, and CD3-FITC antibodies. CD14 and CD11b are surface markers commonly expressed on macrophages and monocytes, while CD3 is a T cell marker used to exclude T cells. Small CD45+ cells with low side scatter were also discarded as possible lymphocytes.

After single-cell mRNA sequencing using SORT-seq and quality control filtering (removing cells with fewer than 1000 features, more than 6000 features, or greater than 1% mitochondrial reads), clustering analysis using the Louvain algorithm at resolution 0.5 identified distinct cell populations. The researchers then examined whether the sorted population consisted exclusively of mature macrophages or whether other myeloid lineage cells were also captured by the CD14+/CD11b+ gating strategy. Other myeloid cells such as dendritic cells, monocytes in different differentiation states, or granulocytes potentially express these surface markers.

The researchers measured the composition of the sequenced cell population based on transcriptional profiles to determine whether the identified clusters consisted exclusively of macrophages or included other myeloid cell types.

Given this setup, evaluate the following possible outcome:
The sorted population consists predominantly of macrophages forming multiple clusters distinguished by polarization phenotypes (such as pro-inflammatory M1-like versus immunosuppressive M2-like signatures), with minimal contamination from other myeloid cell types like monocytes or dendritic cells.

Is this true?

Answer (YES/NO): NO